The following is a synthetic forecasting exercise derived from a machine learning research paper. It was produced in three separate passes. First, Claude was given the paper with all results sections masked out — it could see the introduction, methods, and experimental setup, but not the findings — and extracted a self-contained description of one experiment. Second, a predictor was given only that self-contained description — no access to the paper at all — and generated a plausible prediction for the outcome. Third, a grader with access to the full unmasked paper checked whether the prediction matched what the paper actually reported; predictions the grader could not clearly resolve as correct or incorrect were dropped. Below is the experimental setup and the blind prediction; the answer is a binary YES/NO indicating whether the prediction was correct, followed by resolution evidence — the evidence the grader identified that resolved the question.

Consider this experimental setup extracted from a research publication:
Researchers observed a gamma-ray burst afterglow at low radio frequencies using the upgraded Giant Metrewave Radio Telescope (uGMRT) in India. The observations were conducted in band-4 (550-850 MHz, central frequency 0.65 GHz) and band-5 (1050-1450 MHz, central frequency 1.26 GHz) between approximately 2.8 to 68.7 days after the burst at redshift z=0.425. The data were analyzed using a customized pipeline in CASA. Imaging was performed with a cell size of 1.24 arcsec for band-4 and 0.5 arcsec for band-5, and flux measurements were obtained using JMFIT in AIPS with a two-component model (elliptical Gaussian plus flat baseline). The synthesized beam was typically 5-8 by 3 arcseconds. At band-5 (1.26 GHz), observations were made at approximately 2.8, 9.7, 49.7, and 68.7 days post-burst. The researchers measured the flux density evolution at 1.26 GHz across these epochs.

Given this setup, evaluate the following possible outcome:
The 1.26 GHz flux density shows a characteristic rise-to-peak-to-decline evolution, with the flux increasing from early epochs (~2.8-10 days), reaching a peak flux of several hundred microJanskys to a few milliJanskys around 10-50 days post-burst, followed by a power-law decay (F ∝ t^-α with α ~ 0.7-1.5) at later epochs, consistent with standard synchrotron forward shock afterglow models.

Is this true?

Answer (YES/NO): NO